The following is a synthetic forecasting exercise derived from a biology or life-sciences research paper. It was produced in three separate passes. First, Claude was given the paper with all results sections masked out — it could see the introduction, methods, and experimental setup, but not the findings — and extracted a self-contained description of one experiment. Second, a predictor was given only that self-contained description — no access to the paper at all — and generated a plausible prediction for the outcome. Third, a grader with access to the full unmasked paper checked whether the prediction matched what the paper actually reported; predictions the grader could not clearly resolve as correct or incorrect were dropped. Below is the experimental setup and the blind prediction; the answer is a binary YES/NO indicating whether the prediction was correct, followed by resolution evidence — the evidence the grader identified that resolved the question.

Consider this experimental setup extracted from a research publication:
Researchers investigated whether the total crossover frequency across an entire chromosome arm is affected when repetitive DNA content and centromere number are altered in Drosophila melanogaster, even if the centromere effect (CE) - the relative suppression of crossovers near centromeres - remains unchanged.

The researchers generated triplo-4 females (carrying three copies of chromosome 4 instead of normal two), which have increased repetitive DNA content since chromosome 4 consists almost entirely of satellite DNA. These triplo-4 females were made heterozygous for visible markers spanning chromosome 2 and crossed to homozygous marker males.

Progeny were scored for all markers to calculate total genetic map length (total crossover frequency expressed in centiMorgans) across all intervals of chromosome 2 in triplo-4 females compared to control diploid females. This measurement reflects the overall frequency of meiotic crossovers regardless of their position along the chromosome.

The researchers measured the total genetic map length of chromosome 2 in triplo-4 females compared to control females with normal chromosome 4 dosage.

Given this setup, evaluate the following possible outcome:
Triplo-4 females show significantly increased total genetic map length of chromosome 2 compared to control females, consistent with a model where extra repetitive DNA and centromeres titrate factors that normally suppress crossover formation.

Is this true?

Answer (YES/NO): NO